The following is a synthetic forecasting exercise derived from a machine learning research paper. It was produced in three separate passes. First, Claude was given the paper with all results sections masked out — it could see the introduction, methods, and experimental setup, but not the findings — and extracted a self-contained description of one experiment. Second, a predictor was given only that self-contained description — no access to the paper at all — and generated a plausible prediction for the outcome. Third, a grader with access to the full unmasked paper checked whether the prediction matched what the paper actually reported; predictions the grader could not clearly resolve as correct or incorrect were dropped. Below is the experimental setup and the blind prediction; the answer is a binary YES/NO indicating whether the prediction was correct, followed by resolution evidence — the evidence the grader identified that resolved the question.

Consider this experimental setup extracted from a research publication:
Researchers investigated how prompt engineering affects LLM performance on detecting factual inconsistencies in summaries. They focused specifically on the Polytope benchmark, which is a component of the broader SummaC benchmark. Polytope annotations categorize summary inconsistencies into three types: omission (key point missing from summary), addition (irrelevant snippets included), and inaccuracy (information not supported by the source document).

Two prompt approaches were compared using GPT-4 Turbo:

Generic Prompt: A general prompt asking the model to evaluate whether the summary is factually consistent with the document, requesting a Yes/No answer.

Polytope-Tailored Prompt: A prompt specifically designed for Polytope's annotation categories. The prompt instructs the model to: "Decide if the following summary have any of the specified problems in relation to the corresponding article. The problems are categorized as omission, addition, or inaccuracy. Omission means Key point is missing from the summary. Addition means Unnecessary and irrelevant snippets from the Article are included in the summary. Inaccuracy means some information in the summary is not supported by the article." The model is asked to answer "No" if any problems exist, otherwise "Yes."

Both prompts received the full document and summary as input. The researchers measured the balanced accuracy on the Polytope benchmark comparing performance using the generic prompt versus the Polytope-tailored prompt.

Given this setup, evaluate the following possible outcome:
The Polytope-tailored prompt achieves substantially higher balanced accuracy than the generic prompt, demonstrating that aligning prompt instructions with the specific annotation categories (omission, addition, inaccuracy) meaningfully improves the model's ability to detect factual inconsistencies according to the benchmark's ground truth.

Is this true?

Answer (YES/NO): YES